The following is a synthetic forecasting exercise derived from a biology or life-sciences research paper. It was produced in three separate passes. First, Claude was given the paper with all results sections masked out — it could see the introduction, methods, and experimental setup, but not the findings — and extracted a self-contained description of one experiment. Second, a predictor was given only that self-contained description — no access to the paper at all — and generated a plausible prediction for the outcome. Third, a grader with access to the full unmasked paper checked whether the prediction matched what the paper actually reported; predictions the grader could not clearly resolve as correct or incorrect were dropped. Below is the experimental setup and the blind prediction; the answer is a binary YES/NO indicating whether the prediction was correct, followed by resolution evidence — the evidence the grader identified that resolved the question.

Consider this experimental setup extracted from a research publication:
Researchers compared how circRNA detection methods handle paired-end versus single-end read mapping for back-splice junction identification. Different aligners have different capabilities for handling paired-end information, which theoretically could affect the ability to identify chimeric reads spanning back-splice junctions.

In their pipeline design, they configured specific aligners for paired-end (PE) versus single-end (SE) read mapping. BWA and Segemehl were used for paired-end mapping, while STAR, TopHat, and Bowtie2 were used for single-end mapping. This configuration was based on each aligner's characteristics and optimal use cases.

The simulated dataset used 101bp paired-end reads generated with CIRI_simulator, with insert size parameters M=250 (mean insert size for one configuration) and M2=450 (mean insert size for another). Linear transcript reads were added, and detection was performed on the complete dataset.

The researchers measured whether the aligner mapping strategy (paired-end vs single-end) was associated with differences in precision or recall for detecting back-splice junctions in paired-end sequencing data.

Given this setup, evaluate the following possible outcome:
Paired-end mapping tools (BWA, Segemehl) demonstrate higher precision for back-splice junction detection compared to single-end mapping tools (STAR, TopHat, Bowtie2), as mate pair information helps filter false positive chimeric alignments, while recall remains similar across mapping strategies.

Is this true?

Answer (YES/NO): NO